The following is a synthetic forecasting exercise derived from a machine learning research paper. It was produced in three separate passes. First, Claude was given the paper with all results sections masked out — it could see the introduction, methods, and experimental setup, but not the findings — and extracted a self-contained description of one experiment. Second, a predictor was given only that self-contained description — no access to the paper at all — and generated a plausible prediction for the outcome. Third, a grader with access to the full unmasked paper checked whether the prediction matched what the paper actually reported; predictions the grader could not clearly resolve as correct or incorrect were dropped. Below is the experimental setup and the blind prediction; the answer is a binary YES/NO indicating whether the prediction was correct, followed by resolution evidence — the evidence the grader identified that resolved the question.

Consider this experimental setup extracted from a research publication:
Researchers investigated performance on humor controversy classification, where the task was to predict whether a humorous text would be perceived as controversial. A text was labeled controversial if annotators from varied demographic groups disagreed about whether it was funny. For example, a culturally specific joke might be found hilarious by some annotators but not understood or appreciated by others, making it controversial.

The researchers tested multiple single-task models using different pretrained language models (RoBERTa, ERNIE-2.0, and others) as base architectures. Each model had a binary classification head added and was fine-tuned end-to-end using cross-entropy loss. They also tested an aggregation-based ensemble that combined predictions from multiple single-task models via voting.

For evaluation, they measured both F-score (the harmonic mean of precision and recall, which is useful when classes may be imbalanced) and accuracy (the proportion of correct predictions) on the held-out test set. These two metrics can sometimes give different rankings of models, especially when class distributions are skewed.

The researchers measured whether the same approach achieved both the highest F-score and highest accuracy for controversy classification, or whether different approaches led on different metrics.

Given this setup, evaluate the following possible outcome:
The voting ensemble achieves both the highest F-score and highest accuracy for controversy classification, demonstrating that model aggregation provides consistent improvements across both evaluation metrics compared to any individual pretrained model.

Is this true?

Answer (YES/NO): NO